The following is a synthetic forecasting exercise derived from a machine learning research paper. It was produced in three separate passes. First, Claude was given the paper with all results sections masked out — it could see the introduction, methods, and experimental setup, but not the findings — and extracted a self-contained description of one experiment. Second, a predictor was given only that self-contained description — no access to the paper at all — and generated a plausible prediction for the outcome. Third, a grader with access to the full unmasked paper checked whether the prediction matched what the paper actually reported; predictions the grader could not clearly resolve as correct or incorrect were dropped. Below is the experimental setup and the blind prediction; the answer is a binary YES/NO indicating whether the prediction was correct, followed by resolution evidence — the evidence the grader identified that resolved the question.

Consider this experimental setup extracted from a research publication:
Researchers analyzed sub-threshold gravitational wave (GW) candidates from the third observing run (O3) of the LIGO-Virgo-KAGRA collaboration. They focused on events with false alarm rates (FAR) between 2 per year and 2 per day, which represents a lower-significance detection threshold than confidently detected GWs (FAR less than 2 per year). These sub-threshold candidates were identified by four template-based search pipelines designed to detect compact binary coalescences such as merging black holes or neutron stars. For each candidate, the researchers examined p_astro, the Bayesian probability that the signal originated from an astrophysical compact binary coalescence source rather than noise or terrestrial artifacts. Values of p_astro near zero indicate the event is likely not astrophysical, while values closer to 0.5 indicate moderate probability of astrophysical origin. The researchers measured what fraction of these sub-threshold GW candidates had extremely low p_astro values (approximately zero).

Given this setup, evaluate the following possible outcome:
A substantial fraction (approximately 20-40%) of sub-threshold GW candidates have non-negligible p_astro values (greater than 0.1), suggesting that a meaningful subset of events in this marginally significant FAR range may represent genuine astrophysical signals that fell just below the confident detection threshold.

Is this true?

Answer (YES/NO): NO